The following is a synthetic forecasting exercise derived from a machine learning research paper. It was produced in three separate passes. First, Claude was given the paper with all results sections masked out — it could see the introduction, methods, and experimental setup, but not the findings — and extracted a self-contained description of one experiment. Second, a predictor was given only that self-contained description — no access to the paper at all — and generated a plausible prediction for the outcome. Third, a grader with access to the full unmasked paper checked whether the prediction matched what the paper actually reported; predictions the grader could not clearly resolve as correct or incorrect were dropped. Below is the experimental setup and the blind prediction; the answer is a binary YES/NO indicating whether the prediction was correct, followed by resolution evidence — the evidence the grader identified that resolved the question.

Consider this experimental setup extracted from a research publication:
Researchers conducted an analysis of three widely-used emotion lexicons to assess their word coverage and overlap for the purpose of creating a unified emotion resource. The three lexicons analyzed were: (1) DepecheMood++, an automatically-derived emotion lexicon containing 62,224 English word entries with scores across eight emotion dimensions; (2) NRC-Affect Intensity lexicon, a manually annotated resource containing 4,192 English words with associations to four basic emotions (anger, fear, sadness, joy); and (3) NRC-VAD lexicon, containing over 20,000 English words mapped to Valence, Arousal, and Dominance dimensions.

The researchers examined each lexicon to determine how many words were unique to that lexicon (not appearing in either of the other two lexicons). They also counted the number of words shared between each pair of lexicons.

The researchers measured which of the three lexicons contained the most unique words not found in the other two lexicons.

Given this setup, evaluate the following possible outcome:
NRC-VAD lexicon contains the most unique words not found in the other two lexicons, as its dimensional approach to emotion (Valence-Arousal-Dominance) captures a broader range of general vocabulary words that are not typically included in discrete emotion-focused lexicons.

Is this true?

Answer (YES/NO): NO